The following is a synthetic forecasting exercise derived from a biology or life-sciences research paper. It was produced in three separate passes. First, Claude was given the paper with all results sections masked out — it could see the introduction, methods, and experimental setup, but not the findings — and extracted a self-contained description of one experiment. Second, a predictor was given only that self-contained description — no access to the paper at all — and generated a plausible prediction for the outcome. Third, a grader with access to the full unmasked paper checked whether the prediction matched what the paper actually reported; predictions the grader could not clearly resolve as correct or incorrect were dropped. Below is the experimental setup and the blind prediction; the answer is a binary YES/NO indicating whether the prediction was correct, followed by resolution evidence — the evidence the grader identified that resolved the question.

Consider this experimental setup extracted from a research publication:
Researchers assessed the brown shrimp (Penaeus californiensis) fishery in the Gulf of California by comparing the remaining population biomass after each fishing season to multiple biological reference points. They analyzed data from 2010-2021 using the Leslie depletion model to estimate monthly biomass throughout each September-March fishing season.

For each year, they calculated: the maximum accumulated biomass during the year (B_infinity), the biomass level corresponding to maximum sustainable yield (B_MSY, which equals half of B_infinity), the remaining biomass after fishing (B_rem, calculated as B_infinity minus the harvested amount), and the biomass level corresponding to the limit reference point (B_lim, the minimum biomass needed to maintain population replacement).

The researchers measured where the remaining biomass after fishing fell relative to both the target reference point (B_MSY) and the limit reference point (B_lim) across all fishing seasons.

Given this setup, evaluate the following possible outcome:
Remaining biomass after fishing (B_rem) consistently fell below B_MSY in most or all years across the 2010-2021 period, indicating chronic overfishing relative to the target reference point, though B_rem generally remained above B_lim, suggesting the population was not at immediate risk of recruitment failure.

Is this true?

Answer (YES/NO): NO